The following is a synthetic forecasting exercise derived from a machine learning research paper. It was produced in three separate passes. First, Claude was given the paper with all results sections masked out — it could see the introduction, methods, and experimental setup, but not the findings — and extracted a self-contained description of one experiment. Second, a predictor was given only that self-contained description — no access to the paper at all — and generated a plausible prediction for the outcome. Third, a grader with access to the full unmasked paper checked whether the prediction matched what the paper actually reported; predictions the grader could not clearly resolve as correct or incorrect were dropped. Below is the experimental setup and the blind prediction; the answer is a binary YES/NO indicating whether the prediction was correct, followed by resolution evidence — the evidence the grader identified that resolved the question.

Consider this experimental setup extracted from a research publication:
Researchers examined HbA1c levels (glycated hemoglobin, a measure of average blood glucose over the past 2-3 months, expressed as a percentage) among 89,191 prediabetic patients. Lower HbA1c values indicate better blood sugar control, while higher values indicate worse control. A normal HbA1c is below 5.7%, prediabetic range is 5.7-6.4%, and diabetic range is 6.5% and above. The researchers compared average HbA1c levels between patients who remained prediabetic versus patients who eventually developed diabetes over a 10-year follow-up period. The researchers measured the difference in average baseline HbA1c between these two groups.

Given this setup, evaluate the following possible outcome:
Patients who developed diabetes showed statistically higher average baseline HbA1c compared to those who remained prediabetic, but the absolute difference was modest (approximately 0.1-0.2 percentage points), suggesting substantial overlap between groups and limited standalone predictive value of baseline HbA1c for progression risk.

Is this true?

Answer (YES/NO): NO